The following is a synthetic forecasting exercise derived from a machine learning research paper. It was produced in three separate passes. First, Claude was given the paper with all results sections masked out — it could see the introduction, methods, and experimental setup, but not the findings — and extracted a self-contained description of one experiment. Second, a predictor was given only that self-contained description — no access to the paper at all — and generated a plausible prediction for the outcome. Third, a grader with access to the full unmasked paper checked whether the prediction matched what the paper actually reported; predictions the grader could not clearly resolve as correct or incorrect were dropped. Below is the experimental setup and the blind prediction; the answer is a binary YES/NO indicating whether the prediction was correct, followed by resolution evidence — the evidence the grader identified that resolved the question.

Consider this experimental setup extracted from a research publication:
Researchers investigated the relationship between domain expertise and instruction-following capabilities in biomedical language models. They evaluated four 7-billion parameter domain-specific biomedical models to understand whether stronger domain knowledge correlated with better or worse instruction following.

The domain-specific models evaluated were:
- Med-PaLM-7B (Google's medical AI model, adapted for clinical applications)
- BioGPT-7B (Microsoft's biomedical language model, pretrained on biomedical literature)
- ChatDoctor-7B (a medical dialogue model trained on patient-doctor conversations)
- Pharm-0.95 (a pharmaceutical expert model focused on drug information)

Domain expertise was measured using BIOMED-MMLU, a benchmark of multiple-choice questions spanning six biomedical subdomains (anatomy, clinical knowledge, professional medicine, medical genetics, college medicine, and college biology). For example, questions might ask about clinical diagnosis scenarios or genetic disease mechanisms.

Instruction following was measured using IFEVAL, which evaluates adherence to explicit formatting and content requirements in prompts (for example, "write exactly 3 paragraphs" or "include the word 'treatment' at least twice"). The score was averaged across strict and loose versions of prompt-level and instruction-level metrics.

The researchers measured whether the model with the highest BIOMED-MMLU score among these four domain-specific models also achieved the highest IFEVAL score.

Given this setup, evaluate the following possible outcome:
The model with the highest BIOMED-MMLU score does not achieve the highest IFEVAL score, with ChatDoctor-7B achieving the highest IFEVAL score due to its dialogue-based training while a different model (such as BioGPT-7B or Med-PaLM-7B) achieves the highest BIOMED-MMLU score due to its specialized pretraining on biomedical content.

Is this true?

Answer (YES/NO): NO